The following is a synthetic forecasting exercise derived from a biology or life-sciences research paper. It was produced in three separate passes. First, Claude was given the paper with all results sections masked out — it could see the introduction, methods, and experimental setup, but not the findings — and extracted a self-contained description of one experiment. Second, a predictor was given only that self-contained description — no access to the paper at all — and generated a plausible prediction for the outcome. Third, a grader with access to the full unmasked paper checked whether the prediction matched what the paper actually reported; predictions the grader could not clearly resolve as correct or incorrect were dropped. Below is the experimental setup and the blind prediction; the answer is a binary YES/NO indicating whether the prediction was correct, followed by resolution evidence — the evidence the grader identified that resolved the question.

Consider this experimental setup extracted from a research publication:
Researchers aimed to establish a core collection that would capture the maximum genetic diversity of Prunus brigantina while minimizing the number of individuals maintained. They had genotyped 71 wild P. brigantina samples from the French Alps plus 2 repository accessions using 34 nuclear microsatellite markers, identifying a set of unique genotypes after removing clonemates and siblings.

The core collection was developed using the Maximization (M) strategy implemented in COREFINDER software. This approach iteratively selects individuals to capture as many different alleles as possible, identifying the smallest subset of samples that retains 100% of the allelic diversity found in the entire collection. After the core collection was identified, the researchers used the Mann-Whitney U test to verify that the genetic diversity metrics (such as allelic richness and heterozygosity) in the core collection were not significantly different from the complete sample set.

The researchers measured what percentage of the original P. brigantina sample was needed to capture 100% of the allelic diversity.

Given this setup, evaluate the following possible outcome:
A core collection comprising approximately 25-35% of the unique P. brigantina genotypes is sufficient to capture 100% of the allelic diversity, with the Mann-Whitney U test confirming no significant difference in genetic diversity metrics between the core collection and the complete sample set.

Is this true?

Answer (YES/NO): NO